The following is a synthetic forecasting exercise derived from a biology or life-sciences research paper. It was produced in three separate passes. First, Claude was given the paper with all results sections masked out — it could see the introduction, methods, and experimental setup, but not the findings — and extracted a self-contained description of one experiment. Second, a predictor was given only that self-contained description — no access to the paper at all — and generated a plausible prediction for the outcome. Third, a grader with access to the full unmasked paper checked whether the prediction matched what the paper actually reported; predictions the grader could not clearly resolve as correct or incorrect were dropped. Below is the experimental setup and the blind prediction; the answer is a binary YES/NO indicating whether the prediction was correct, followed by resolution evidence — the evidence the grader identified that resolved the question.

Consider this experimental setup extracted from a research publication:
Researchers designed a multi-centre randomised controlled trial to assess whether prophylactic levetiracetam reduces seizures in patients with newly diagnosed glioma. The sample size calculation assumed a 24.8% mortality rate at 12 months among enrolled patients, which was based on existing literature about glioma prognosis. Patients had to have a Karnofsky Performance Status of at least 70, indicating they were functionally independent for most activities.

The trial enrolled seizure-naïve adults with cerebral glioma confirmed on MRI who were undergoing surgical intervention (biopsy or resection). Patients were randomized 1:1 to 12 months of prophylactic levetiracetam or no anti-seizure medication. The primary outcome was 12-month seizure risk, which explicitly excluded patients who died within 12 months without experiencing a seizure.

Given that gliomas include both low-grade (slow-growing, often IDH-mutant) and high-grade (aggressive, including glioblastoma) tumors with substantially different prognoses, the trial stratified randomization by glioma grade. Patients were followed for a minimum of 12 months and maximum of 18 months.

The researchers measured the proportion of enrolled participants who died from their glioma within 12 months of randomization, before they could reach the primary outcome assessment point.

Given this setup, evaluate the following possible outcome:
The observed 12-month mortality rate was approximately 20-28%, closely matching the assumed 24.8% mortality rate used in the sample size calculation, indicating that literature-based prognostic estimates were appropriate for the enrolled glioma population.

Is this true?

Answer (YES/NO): YES